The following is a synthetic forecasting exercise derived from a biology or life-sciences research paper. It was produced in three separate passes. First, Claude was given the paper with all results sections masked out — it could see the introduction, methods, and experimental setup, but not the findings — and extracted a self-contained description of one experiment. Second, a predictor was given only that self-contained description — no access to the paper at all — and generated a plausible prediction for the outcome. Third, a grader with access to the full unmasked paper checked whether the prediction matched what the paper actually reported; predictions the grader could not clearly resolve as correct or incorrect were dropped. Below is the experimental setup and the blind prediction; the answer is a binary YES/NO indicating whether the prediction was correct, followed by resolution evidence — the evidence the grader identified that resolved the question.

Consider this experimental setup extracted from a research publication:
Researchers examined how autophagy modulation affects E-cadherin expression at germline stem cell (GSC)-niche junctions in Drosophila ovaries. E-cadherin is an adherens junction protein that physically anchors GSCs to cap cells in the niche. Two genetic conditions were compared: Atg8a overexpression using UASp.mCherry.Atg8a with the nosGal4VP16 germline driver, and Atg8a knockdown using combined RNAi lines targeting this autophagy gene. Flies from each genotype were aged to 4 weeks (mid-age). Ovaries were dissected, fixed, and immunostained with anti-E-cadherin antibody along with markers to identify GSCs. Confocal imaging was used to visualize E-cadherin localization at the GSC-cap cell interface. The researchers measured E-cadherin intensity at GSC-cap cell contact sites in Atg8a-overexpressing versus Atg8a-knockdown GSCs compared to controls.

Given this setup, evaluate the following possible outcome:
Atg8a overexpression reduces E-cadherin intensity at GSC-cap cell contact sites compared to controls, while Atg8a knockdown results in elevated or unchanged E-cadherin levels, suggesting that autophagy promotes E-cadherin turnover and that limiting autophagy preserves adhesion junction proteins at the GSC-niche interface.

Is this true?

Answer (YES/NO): NO